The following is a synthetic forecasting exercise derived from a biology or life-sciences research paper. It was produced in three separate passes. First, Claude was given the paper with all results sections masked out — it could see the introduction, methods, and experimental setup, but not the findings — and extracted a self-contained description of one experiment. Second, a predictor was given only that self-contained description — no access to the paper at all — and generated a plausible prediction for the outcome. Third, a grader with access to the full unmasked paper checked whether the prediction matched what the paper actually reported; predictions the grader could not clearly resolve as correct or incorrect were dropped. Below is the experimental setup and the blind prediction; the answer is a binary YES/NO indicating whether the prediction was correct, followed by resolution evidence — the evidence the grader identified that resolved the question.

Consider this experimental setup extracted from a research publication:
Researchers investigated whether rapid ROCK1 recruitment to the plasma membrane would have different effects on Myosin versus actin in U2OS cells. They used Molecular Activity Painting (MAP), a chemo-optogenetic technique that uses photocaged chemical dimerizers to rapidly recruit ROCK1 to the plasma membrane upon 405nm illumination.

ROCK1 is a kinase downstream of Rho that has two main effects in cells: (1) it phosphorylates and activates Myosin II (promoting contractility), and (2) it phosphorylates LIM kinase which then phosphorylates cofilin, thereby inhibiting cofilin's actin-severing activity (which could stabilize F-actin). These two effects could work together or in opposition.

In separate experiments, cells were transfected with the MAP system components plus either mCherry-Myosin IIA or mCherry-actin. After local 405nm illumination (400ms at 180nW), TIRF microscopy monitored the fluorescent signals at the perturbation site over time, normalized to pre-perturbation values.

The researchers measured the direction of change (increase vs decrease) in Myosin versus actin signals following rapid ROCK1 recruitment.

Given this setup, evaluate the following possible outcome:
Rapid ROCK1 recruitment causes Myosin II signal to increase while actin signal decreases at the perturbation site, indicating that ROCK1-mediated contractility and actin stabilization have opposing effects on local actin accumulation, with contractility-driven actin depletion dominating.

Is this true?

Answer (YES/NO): YES